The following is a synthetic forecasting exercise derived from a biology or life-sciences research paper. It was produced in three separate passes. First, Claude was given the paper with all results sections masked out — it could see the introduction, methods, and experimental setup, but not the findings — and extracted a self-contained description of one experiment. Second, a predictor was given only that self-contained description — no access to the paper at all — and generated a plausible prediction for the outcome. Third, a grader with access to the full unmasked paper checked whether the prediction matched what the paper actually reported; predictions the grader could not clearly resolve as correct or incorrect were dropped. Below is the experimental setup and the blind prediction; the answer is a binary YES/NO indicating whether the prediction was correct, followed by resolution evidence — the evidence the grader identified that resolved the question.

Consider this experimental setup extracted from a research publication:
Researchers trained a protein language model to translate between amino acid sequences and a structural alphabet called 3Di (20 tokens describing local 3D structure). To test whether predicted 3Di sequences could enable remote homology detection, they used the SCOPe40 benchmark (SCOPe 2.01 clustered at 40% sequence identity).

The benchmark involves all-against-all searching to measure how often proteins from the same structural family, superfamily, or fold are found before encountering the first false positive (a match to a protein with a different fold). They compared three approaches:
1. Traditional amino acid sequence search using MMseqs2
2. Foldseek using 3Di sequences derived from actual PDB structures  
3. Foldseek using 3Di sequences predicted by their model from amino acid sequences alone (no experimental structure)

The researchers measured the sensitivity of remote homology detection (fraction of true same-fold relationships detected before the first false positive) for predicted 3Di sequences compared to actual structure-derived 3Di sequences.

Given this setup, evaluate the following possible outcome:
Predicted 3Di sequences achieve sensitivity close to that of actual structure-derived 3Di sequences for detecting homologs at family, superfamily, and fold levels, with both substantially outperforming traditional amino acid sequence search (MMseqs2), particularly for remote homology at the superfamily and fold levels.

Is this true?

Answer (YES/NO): YES